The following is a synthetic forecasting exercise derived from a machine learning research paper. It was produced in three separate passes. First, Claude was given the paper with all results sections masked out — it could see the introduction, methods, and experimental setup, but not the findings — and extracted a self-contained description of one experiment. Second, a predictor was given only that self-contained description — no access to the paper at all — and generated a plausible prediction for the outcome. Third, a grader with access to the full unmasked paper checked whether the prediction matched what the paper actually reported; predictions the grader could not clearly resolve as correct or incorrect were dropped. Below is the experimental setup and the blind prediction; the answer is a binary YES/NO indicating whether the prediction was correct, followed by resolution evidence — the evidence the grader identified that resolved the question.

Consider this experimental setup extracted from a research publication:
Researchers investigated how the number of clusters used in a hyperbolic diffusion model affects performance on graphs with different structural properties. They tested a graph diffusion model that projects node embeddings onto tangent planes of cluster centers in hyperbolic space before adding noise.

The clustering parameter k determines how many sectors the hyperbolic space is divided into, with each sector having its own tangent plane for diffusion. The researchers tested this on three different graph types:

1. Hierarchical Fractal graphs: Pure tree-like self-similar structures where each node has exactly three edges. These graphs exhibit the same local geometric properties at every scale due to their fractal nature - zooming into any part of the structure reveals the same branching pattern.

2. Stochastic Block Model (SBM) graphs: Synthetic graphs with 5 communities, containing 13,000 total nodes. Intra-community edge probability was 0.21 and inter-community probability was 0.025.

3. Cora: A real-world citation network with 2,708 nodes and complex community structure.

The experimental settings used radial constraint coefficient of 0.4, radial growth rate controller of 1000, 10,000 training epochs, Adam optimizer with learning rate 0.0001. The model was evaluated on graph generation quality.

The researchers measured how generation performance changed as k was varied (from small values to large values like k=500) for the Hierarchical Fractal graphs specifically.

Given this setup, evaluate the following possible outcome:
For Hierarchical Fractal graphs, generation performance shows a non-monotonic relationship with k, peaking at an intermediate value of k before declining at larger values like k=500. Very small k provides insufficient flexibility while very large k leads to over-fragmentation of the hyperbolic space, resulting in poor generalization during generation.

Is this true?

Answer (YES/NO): NO